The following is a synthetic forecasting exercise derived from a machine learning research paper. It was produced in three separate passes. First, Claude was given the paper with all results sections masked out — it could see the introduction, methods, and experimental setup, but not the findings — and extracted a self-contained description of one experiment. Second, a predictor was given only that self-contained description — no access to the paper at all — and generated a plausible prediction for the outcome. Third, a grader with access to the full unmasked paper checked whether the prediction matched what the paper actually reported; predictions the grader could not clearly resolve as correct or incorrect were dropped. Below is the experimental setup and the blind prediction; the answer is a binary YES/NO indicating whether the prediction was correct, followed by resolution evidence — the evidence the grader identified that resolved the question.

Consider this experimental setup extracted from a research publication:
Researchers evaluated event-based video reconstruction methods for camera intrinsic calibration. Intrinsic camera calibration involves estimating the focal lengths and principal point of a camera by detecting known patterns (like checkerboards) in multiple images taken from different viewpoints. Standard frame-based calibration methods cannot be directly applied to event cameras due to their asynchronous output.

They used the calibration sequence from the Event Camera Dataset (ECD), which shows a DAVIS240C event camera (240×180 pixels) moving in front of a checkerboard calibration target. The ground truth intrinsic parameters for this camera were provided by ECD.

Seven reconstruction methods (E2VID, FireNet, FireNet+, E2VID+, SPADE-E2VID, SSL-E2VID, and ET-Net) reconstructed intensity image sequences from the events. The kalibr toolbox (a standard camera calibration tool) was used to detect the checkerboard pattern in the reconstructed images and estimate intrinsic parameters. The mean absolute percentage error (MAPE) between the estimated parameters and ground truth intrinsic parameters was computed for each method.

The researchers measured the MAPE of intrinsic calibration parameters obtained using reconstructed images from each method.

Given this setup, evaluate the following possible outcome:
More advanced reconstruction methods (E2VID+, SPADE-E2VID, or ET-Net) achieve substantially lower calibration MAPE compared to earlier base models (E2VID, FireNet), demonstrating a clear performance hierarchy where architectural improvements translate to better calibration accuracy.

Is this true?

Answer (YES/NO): NO